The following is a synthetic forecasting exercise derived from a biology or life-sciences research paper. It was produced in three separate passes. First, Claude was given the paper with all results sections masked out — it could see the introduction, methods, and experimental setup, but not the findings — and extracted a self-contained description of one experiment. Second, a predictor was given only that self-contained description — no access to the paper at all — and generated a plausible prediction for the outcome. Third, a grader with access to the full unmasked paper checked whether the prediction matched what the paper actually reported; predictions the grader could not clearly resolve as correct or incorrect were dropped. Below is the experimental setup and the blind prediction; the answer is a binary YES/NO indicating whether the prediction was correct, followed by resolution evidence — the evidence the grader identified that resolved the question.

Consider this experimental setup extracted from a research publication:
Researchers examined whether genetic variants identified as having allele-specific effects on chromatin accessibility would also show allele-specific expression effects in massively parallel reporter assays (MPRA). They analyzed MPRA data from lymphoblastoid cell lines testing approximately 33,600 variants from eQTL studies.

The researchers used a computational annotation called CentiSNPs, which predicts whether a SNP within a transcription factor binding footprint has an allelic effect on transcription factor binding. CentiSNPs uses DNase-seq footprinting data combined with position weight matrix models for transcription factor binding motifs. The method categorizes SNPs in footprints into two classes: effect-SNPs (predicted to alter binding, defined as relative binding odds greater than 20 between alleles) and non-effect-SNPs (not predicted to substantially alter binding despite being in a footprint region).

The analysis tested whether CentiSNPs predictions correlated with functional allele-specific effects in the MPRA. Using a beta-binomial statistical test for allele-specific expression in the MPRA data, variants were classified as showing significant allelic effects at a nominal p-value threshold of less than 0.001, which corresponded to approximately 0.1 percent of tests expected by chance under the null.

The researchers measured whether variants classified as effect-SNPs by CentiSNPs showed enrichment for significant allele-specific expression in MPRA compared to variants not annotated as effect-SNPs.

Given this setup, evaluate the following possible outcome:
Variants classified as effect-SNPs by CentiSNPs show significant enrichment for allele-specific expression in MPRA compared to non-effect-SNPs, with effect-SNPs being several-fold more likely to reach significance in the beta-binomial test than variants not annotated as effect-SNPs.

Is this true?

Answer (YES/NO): NO